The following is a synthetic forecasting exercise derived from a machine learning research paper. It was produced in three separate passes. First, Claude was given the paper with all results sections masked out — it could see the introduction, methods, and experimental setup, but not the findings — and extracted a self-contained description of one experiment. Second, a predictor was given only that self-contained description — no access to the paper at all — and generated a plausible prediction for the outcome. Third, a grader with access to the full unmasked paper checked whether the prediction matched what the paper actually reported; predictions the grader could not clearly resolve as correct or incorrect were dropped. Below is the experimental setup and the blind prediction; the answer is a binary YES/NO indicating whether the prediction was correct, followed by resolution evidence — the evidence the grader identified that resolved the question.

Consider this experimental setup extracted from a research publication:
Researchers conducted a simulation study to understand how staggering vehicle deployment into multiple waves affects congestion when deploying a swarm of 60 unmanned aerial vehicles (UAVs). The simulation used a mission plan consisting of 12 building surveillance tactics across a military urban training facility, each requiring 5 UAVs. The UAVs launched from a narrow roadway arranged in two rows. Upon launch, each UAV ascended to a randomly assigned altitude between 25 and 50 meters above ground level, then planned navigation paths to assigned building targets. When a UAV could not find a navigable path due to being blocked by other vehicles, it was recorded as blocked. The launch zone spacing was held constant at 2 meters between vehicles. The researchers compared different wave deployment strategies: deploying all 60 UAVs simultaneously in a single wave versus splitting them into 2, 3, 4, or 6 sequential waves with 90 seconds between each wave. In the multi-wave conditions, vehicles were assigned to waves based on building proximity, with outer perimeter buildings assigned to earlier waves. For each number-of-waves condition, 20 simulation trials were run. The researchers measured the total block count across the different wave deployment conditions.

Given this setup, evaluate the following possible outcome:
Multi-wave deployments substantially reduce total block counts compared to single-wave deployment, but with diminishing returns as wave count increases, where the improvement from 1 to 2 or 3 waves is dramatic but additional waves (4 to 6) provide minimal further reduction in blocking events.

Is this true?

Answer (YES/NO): NO